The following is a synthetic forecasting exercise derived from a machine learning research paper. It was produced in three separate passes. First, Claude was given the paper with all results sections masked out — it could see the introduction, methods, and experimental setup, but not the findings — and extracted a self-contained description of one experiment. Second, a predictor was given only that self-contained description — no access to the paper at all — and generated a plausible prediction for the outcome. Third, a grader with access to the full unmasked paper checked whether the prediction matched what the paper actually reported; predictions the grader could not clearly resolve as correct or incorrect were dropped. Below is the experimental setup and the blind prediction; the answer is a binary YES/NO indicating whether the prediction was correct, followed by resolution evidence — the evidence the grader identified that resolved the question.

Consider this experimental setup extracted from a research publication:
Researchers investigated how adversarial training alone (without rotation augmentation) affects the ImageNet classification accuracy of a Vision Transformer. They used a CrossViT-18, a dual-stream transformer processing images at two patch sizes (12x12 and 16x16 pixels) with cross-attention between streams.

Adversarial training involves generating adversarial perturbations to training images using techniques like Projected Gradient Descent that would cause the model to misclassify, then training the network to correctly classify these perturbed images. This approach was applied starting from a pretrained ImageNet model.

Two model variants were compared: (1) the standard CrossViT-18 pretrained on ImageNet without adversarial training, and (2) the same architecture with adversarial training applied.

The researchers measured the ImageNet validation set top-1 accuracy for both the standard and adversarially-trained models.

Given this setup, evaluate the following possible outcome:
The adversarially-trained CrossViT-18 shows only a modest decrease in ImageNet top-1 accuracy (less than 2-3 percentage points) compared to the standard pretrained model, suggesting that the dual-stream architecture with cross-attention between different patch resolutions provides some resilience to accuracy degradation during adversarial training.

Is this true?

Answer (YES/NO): NO